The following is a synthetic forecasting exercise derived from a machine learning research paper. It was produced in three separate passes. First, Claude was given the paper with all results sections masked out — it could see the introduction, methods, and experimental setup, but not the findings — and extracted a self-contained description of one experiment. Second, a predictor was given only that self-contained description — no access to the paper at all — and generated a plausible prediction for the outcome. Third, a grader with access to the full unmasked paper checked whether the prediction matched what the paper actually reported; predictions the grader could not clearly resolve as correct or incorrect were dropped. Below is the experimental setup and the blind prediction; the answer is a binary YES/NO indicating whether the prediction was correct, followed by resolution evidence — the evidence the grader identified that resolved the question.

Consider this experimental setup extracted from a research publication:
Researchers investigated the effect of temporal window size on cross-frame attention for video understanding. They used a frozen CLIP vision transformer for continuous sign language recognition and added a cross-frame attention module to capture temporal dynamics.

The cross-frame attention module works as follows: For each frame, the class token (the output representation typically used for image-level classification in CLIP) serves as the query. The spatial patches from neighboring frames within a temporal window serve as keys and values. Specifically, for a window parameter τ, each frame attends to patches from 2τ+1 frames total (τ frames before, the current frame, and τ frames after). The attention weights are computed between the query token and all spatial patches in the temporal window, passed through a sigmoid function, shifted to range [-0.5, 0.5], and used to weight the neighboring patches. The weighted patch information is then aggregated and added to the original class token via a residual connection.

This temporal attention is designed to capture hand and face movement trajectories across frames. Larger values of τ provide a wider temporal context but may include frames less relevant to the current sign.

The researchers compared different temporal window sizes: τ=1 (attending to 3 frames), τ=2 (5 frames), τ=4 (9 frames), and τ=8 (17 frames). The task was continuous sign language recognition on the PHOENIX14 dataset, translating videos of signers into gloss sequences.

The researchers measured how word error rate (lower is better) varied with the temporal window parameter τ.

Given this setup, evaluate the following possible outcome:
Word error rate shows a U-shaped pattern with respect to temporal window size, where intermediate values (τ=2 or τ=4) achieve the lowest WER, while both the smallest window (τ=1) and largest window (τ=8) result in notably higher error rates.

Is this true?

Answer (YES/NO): NO